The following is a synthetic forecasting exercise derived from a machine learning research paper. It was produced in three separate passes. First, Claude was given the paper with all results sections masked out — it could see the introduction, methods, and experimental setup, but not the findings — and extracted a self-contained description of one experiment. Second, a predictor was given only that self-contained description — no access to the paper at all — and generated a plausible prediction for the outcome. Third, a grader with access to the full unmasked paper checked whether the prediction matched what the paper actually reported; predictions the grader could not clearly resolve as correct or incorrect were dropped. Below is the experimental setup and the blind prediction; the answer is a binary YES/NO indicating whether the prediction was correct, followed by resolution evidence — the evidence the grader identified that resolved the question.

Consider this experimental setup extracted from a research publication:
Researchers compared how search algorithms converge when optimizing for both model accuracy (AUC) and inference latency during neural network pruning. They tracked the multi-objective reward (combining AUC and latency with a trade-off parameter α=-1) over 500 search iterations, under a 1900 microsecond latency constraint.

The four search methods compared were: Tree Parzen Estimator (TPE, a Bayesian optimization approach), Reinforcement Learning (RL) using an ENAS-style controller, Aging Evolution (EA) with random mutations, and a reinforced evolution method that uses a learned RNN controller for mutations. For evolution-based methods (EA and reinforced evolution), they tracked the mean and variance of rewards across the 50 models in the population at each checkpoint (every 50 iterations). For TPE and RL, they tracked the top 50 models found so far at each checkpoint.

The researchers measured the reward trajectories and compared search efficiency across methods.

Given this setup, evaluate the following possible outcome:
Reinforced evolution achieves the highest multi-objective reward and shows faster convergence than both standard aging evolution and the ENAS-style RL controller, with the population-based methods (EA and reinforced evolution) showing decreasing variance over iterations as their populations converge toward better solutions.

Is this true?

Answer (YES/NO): NO